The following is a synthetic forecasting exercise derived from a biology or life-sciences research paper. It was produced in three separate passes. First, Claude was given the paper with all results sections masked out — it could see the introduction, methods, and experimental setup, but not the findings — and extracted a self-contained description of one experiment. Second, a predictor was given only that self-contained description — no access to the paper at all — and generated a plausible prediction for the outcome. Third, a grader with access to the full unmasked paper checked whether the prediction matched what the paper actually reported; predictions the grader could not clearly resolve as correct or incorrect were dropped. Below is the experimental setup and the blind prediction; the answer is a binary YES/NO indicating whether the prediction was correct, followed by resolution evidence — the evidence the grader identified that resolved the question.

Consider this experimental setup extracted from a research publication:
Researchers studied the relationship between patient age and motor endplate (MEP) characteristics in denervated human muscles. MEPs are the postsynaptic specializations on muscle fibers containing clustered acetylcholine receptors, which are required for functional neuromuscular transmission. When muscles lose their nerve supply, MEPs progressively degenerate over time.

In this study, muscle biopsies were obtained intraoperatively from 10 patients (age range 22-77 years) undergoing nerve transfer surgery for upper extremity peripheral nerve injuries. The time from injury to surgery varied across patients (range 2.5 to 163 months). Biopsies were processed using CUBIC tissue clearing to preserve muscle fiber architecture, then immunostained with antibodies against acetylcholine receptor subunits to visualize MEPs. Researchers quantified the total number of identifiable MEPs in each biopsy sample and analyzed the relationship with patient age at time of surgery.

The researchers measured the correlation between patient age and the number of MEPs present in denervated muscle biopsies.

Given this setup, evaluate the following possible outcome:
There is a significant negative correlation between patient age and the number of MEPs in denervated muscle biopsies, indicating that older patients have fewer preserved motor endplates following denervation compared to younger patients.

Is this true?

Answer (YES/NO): YES